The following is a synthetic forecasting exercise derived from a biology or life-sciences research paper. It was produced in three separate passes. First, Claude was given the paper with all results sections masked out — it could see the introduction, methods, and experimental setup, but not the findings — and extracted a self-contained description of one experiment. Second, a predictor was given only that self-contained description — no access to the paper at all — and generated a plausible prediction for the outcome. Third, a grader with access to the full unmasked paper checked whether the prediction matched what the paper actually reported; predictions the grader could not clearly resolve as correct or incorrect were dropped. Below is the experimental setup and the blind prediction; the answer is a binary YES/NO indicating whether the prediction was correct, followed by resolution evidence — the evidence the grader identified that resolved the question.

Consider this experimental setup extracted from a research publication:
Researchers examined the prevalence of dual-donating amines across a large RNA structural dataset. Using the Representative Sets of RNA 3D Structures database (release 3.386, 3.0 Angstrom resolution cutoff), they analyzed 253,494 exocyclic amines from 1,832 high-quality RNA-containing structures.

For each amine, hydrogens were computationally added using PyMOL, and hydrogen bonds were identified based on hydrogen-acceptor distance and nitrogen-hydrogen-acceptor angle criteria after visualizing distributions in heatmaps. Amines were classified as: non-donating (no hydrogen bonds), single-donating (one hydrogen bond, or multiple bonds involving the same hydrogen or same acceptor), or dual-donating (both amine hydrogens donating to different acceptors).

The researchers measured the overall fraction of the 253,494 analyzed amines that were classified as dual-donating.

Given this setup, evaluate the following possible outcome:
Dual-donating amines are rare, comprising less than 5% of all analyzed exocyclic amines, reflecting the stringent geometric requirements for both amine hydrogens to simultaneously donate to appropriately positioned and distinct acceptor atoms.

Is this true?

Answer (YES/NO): NO